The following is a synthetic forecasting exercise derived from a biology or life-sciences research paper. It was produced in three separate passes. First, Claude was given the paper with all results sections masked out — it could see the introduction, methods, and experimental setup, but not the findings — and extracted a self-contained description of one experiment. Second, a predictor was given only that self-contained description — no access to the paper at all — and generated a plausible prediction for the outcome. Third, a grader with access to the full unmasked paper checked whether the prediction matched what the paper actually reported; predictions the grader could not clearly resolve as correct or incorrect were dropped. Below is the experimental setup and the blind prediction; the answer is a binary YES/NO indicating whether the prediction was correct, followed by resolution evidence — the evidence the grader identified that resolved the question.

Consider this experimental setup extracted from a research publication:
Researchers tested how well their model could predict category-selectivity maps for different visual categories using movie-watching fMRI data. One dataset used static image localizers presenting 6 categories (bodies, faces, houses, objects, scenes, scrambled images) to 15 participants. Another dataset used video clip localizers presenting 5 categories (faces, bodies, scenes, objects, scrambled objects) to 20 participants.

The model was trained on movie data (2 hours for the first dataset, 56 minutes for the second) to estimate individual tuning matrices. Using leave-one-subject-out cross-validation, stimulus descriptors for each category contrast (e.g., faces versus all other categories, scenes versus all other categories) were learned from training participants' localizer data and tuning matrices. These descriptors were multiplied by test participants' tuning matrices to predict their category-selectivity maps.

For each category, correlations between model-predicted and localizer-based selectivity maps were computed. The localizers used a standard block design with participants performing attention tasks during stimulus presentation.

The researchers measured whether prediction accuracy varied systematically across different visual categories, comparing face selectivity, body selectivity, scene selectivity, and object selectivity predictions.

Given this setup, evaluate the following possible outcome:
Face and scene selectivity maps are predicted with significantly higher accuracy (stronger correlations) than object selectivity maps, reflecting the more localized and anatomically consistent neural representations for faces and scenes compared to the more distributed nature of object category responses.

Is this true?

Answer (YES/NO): NO